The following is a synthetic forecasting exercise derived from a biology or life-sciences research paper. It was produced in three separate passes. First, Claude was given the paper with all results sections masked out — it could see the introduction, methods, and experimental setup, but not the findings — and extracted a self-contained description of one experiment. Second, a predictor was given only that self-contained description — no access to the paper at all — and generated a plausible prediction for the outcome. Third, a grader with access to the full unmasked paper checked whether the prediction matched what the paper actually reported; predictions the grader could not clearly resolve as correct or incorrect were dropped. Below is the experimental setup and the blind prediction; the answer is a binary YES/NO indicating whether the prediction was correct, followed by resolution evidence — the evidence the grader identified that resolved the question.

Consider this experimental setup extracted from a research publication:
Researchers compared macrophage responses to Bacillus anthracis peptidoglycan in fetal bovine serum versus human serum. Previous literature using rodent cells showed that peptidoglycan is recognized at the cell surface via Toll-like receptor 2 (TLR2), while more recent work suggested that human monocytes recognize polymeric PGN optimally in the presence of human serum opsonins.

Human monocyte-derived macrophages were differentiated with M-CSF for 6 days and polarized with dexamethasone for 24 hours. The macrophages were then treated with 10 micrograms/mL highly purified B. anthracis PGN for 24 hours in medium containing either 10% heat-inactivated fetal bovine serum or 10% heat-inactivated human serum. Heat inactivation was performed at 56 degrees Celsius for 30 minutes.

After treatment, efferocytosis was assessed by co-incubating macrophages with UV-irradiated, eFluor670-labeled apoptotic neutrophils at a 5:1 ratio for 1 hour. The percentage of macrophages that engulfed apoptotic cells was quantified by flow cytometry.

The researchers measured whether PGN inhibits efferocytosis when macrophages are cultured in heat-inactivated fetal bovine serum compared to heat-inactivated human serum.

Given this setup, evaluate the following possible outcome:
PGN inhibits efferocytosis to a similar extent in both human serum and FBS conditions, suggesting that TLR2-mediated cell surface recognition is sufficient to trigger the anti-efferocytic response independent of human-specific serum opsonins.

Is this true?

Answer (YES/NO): NO